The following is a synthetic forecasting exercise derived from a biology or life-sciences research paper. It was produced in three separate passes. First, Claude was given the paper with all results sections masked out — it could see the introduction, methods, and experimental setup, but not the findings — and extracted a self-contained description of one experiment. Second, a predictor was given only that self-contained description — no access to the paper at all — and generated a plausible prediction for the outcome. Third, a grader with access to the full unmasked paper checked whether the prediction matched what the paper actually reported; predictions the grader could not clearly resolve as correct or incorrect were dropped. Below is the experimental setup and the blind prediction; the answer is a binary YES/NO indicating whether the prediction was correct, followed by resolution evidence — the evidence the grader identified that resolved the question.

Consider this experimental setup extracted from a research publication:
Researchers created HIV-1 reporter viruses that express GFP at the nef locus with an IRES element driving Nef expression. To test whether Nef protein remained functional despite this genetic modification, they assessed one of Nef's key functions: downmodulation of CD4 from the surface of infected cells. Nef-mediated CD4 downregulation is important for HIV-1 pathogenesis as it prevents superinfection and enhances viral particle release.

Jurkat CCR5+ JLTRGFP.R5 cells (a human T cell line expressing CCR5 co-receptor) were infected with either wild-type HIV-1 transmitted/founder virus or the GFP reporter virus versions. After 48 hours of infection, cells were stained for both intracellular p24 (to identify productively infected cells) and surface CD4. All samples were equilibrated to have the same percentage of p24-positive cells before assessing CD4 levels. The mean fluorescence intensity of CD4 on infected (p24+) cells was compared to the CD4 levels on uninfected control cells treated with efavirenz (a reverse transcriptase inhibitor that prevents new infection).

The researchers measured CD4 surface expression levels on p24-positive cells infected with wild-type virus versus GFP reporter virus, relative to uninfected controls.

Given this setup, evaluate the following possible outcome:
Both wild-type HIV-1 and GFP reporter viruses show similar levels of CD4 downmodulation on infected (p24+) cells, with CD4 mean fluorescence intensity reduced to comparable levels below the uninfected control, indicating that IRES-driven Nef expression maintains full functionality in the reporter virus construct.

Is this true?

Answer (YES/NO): YES